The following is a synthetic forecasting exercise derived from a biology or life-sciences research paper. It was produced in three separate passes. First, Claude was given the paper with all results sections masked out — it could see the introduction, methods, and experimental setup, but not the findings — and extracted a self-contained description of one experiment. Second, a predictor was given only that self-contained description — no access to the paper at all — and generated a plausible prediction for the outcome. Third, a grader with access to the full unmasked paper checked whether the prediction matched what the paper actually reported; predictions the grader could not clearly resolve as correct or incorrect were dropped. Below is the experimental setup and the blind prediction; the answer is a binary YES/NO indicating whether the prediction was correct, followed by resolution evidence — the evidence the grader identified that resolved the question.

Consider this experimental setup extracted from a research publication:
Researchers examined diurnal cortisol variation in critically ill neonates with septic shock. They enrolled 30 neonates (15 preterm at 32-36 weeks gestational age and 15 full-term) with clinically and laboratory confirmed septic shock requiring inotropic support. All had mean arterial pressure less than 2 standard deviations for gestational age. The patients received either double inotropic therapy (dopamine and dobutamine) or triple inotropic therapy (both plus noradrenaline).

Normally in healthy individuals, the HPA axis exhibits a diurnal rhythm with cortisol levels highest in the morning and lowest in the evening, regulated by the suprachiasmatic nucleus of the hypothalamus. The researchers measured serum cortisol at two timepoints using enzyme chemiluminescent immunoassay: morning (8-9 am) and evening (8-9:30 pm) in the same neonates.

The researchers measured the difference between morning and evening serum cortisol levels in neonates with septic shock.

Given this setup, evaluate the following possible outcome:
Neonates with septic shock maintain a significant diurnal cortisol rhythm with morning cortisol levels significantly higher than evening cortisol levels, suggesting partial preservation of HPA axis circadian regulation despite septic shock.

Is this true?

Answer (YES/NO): NO